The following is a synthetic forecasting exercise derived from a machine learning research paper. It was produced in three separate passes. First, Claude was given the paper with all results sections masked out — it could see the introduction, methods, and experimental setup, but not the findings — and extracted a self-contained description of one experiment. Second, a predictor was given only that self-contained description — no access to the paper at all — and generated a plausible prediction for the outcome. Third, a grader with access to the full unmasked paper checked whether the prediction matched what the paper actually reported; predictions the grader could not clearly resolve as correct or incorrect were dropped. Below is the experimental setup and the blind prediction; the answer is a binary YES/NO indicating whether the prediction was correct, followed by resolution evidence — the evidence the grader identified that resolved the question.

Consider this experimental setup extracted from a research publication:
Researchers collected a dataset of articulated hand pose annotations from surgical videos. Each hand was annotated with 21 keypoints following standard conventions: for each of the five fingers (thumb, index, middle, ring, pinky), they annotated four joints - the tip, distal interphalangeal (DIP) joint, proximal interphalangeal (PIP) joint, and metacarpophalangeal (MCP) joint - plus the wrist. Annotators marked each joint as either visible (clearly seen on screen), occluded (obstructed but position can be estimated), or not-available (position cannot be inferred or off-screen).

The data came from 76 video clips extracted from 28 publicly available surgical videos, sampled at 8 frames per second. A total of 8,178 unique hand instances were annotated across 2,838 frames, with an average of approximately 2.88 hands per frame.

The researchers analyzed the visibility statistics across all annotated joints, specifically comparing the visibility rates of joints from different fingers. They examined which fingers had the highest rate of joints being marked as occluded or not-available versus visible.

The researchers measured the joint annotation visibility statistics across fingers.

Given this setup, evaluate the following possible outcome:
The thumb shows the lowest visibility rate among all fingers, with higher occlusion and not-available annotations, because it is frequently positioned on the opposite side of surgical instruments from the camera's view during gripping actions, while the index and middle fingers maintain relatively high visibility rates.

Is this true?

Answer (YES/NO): NO